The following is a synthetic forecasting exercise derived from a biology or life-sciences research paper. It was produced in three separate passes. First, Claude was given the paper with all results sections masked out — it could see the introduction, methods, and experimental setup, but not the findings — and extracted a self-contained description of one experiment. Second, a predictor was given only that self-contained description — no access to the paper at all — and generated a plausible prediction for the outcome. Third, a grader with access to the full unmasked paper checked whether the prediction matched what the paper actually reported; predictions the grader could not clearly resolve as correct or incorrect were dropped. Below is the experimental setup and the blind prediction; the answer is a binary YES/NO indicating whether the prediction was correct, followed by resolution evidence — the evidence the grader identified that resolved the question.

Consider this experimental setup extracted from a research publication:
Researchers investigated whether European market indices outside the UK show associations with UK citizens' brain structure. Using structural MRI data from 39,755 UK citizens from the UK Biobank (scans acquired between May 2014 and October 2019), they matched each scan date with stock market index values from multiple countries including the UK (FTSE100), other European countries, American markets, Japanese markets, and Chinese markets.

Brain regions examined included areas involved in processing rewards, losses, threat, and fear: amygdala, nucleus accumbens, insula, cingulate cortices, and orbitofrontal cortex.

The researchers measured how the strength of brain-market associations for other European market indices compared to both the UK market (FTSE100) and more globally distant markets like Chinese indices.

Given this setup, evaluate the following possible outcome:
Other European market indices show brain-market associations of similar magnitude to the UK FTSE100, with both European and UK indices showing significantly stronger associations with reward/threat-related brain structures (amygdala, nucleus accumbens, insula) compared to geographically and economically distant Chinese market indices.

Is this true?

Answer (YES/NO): NO